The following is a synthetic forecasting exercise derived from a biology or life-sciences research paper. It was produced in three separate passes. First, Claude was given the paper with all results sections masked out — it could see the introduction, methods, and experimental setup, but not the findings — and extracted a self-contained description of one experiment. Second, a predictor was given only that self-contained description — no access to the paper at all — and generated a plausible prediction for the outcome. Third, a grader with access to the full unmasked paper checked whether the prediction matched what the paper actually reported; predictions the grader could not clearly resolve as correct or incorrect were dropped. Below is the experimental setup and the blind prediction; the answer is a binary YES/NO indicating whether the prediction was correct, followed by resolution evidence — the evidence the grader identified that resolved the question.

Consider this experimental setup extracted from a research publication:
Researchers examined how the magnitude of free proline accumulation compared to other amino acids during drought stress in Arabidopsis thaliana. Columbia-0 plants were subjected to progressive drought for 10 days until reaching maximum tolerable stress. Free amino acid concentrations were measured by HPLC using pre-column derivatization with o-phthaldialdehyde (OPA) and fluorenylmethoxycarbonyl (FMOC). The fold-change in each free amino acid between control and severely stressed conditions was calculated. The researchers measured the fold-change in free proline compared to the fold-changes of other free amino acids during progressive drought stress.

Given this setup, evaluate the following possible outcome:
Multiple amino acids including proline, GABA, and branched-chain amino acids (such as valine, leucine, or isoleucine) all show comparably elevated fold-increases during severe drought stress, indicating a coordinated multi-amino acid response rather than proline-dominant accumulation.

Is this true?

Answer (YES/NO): NO